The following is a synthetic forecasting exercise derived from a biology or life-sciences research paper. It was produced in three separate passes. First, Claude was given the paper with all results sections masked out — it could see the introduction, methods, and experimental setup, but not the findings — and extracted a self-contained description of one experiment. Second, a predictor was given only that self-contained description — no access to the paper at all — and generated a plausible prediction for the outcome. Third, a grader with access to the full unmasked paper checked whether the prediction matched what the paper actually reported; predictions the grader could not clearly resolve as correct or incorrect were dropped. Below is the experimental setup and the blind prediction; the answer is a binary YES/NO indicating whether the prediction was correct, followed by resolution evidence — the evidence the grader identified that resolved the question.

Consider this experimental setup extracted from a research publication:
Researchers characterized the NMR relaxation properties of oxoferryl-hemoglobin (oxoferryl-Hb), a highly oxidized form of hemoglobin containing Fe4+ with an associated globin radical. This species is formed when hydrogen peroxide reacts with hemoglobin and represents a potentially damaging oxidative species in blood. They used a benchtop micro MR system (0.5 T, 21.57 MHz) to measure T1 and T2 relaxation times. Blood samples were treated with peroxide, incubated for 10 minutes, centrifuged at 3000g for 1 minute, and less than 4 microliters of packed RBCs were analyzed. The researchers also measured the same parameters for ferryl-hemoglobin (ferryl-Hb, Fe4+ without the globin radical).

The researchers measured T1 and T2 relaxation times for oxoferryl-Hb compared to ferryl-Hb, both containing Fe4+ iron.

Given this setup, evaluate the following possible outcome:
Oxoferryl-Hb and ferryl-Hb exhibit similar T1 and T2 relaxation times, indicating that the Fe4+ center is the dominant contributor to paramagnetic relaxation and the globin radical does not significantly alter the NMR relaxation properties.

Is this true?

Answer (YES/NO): NO